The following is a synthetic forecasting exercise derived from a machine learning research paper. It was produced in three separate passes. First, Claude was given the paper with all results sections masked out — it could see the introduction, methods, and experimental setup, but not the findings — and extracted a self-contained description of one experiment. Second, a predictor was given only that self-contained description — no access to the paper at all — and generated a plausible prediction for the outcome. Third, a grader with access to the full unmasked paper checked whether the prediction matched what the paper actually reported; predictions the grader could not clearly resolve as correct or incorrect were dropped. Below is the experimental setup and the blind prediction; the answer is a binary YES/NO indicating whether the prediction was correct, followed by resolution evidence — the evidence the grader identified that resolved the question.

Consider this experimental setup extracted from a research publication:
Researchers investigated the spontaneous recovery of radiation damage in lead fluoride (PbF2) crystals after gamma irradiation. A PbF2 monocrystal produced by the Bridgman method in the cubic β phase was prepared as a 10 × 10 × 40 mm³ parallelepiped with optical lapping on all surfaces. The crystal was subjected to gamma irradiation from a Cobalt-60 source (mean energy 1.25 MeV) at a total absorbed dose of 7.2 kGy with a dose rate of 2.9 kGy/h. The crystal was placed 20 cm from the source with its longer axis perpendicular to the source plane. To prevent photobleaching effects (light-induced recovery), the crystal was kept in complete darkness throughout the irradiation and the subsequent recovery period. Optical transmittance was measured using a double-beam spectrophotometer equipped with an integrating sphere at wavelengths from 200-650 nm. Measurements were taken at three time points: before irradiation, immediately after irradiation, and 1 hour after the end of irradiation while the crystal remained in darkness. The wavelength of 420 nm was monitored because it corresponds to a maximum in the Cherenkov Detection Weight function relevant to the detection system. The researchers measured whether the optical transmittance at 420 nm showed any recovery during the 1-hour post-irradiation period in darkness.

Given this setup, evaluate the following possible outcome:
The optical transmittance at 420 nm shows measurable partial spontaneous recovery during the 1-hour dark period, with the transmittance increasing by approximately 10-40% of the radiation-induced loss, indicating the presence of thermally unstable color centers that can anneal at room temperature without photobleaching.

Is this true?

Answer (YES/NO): NO